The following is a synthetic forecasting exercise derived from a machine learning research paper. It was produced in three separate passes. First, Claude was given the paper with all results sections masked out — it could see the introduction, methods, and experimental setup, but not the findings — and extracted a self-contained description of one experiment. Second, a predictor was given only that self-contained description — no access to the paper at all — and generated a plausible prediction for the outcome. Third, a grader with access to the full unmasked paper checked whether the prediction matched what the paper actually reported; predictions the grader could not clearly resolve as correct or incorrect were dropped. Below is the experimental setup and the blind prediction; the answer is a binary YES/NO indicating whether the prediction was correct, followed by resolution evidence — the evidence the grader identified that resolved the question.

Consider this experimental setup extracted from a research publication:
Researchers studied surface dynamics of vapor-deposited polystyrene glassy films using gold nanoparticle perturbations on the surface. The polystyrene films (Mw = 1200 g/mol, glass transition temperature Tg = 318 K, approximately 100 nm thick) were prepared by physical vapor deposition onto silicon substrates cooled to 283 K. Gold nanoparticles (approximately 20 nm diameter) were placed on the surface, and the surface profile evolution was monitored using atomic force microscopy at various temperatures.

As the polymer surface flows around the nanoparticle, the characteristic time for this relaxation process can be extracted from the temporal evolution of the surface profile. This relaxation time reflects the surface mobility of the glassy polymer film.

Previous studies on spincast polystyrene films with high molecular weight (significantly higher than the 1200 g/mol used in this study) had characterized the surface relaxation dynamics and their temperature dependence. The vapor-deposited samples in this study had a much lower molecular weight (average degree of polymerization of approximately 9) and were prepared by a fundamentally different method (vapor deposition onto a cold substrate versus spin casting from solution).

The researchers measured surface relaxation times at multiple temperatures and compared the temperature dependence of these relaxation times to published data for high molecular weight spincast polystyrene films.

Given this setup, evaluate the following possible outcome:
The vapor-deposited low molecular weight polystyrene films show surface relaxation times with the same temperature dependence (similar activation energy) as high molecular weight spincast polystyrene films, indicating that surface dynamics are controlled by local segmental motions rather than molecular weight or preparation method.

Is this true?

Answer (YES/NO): YES